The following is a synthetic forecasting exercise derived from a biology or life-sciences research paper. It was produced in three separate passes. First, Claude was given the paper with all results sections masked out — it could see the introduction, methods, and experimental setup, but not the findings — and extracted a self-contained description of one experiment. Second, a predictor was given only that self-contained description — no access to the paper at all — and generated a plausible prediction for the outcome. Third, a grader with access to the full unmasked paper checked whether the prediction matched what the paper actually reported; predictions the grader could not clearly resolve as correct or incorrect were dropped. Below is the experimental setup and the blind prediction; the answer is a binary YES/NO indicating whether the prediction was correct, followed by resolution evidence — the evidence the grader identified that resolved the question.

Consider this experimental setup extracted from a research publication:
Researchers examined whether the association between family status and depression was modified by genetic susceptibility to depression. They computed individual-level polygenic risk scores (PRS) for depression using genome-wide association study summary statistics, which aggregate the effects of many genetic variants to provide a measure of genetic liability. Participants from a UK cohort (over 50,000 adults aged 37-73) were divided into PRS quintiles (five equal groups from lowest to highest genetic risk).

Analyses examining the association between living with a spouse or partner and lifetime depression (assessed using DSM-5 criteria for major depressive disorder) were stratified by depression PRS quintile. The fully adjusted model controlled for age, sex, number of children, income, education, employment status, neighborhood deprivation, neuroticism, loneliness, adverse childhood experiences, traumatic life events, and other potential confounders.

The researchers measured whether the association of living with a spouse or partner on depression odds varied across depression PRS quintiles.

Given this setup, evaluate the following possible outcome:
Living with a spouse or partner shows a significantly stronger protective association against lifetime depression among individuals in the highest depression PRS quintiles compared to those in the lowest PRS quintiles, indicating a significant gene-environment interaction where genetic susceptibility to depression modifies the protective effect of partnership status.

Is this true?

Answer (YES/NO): NO